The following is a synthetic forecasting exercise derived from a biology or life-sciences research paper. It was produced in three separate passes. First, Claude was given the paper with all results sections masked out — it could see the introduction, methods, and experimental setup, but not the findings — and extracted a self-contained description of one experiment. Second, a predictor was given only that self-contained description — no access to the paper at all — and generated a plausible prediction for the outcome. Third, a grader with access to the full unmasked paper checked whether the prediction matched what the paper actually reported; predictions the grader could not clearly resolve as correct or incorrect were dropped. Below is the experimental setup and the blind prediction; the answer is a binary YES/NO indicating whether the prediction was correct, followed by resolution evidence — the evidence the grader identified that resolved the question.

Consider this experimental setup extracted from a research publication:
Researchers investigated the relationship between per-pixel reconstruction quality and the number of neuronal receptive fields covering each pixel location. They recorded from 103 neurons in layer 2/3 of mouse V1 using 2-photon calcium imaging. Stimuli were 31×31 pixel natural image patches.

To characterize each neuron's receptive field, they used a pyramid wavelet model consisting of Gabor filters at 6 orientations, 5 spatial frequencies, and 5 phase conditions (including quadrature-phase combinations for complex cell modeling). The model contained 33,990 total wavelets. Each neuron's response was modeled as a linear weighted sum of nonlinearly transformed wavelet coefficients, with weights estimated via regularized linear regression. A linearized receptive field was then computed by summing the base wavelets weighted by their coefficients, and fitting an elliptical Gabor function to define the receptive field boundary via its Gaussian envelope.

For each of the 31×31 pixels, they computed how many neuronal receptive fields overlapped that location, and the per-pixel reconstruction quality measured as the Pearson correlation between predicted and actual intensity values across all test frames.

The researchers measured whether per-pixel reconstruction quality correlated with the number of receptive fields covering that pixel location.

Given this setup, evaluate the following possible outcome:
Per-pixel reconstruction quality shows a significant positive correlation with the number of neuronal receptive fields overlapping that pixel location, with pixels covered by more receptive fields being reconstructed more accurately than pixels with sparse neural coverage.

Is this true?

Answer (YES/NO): YES